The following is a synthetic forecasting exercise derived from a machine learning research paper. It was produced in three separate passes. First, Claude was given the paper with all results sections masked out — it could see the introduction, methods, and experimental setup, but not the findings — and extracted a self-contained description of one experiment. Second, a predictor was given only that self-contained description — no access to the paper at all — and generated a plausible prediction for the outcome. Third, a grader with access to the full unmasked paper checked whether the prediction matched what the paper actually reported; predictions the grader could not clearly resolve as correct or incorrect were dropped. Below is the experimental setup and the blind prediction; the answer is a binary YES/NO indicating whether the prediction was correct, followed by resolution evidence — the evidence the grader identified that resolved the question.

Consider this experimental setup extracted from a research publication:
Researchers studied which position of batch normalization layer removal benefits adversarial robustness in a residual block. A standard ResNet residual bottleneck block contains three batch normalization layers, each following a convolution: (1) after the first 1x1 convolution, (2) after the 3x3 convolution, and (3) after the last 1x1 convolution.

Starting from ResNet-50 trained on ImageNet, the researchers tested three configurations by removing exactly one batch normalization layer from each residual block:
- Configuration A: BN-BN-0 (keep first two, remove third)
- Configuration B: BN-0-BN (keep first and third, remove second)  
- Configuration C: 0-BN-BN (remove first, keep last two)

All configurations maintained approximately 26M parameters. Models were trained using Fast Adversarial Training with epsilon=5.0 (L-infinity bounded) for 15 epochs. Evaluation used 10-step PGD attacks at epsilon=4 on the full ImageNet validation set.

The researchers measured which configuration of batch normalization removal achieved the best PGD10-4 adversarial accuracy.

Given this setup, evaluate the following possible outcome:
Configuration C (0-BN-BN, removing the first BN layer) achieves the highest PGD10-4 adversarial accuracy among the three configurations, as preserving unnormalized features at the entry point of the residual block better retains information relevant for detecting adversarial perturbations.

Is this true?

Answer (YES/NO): YES